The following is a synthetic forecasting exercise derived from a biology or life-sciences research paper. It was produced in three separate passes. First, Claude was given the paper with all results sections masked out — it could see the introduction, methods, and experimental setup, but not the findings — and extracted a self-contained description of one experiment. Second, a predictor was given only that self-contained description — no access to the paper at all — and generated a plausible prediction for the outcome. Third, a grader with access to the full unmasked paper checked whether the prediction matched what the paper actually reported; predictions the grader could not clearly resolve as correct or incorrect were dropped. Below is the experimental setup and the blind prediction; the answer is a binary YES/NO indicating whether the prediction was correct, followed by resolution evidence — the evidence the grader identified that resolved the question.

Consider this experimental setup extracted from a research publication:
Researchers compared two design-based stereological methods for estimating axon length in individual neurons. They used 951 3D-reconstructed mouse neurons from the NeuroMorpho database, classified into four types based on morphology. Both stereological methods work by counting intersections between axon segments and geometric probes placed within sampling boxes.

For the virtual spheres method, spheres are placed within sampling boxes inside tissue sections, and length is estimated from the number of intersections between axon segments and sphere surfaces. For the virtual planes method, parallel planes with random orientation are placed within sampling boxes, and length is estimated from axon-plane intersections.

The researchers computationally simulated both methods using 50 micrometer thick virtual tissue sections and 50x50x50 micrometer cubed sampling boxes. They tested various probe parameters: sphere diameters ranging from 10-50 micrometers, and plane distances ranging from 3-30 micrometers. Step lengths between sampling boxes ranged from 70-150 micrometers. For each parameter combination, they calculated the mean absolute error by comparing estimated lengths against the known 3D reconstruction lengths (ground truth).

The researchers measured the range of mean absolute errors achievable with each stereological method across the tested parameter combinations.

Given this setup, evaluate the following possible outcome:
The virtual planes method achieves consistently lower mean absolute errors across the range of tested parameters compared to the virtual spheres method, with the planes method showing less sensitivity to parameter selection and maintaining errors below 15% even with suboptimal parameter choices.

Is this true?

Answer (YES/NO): YES